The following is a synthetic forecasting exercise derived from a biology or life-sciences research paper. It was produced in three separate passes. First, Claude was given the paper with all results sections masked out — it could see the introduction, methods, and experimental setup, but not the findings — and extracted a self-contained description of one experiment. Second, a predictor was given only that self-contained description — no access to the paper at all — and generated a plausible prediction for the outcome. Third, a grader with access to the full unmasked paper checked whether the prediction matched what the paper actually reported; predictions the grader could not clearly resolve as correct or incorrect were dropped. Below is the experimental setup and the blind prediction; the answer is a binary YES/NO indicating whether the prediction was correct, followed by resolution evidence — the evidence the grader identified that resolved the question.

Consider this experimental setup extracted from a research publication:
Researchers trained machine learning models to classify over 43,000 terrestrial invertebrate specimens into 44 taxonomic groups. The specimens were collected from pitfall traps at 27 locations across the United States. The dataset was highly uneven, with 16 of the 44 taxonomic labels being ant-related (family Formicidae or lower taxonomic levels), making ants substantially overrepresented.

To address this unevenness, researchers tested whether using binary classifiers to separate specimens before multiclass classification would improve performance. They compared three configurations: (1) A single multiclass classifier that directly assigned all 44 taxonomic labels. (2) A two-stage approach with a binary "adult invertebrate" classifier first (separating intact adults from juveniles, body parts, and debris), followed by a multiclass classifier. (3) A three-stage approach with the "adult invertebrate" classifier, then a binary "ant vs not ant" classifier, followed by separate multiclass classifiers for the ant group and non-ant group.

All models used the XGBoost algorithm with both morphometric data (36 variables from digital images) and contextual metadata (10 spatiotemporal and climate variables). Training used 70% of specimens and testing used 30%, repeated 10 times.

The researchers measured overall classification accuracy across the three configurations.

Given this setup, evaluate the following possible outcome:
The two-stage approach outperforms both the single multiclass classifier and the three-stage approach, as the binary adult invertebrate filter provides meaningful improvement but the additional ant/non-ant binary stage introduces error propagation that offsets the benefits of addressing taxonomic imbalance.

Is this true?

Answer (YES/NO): NO